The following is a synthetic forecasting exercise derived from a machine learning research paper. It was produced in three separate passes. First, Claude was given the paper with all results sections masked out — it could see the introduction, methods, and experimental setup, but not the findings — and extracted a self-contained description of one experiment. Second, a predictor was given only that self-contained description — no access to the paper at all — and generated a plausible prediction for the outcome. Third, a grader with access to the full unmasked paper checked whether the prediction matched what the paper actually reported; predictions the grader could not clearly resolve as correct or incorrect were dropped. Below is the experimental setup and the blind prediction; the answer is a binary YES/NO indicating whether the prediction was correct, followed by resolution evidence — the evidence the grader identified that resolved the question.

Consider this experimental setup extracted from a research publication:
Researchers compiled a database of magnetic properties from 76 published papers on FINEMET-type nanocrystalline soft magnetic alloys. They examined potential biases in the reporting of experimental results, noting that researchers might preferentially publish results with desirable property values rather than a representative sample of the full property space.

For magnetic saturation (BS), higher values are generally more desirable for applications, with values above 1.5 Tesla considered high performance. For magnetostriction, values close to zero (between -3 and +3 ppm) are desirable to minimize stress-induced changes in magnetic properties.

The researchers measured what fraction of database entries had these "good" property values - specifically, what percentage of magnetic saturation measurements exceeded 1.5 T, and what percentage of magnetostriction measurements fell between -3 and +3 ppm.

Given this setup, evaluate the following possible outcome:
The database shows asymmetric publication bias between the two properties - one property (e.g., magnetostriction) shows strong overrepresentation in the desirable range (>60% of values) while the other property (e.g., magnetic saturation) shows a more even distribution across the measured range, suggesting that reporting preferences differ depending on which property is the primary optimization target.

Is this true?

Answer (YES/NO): NO